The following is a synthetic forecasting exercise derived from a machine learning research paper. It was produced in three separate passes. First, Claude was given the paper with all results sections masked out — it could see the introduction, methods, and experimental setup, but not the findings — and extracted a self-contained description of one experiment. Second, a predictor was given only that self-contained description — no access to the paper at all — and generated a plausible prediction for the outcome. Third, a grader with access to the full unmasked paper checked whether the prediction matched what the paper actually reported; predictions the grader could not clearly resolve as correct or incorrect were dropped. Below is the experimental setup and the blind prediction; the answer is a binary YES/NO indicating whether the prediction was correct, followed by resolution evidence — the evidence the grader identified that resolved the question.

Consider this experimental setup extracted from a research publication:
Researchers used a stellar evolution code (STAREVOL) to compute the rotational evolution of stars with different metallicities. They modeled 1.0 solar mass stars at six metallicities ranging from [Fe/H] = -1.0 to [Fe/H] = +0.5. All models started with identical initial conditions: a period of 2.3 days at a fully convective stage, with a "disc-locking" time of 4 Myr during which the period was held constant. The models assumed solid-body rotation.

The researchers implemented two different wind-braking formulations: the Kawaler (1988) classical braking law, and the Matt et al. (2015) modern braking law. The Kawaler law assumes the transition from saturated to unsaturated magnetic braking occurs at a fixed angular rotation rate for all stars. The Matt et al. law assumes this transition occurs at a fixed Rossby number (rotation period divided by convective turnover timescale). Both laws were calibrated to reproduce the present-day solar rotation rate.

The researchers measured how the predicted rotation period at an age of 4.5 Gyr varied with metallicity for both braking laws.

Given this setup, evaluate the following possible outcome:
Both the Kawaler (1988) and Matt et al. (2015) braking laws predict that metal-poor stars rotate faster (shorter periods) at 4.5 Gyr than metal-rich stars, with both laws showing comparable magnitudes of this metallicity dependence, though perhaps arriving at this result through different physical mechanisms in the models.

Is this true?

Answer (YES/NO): NO